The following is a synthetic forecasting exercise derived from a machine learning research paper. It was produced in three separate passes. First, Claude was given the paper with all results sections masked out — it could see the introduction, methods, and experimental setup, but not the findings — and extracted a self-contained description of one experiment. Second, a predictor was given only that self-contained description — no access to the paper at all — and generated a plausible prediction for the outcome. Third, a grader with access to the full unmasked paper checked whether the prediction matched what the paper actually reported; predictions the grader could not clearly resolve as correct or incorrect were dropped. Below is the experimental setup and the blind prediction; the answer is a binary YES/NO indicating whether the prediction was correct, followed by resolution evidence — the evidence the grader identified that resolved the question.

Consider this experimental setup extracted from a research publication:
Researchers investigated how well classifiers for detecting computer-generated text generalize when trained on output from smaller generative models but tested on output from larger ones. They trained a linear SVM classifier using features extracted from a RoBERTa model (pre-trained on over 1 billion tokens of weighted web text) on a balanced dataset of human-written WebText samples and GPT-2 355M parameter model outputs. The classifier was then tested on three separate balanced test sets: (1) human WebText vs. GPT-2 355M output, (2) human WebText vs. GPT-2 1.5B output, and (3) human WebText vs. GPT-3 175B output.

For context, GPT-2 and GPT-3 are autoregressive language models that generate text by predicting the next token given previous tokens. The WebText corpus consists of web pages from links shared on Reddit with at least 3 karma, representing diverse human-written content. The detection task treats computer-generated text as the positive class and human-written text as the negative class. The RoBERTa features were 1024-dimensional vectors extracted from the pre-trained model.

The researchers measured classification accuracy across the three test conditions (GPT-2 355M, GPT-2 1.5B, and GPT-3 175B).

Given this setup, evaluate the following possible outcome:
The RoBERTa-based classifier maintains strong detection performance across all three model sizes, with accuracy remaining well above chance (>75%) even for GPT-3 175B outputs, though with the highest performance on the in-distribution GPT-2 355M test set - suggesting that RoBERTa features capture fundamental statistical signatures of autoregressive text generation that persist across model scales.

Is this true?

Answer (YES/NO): NO